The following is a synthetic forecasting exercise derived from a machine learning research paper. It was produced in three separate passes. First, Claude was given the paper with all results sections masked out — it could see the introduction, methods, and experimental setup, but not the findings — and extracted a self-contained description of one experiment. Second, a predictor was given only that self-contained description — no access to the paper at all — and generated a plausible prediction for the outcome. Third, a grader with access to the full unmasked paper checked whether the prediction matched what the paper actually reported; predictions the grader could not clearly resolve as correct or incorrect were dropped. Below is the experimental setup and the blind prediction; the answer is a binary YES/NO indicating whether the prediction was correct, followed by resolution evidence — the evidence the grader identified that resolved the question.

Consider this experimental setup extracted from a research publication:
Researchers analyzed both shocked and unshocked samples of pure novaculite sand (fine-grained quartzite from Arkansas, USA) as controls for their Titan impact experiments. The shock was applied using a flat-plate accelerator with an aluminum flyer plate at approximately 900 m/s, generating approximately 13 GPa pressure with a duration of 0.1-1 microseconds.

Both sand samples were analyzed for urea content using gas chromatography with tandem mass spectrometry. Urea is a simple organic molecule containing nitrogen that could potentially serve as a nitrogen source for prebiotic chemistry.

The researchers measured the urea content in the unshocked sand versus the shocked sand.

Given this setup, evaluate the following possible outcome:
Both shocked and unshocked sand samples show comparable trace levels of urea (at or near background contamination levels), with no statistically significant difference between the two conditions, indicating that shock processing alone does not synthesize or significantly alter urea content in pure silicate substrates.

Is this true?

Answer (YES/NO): NO